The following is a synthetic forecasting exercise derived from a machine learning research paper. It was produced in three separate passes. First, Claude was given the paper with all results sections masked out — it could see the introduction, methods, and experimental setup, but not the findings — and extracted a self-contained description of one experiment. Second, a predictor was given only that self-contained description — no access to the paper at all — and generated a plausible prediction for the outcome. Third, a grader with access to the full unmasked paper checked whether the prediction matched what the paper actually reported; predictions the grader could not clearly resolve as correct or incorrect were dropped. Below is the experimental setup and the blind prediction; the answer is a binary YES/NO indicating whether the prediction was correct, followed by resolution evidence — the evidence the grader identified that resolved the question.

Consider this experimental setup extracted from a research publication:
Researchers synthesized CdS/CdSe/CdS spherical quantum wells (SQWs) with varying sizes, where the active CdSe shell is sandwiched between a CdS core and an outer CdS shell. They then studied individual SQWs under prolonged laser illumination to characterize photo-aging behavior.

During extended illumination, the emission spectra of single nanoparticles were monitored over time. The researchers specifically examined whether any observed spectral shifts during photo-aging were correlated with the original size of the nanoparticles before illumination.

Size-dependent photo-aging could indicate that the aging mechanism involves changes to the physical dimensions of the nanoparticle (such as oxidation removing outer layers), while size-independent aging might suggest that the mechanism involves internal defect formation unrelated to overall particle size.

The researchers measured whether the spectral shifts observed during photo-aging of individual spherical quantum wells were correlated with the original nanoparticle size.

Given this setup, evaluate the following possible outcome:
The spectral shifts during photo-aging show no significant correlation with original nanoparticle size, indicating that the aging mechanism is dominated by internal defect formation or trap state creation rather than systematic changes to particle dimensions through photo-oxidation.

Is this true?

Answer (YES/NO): NO